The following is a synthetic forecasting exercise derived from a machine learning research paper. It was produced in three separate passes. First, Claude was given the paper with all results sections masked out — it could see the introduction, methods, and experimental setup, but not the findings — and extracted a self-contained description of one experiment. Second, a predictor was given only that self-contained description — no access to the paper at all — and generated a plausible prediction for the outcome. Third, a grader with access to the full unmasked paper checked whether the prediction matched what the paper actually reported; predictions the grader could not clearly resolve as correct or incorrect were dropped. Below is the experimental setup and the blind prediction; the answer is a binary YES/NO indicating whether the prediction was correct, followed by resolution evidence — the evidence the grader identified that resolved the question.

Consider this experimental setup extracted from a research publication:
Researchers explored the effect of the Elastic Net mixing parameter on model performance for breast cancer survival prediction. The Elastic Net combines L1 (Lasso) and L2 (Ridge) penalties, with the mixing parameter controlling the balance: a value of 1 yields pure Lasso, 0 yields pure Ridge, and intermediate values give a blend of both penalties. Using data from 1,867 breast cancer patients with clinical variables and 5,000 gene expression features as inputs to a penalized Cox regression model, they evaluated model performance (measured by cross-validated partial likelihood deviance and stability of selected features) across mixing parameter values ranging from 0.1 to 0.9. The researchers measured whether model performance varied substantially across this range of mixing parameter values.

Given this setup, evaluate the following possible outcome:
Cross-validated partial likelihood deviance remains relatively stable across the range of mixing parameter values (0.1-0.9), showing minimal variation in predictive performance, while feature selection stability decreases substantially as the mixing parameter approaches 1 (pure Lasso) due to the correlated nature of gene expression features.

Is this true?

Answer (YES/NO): NO